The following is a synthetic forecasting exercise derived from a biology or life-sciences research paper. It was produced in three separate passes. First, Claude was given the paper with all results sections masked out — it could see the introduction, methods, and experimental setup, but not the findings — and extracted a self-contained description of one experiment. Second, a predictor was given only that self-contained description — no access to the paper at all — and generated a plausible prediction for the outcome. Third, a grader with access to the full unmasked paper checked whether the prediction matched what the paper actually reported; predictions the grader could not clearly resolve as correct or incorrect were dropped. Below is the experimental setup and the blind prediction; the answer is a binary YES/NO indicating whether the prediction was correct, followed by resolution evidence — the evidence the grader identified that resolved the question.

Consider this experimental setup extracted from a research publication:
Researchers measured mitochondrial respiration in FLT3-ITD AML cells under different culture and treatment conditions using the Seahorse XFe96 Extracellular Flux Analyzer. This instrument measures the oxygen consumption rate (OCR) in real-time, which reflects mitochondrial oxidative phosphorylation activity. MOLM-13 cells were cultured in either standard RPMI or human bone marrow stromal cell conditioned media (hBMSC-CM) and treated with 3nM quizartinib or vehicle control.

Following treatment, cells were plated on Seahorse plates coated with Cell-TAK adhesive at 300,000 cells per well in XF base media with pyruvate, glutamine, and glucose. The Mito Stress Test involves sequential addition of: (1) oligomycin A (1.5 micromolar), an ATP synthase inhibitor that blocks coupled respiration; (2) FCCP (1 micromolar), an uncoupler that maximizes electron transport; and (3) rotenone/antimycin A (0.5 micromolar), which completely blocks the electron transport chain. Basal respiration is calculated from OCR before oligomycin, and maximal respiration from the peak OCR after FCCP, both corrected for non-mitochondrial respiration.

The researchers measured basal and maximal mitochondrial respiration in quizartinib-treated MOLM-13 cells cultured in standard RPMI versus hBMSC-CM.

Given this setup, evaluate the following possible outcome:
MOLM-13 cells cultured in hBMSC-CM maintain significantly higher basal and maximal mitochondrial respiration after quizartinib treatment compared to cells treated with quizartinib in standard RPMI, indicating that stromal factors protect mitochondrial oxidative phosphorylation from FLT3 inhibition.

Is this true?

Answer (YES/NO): YES